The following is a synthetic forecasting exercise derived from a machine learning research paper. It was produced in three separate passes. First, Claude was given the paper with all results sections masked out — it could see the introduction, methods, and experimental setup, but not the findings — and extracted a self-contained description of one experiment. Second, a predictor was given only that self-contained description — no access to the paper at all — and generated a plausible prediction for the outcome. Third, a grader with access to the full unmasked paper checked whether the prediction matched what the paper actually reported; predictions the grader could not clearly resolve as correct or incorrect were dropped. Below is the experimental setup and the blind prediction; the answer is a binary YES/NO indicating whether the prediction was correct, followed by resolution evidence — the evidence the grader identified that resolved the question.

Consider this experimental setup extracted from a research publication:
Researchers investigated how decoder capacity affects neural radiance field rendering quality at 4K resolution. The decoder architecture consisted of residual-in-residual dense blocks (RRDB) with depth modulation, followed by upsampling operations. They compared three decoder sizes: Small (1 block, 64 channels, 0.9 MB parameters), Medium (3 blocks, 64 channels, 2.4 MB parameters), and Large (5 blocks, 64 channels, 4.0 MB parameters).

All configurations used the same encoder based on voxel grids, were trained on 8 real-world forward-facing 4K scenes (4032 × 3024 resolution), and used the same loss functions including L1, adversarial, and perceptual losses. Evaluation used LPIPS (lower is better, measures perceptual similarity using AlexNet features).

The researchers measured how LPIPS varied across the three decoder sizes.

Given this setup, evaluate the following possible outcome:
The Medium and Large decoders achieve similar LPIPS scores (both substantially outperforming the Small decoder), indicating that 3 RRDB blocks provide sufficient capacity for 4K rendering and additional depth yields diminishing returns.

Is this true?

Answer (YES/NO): NO